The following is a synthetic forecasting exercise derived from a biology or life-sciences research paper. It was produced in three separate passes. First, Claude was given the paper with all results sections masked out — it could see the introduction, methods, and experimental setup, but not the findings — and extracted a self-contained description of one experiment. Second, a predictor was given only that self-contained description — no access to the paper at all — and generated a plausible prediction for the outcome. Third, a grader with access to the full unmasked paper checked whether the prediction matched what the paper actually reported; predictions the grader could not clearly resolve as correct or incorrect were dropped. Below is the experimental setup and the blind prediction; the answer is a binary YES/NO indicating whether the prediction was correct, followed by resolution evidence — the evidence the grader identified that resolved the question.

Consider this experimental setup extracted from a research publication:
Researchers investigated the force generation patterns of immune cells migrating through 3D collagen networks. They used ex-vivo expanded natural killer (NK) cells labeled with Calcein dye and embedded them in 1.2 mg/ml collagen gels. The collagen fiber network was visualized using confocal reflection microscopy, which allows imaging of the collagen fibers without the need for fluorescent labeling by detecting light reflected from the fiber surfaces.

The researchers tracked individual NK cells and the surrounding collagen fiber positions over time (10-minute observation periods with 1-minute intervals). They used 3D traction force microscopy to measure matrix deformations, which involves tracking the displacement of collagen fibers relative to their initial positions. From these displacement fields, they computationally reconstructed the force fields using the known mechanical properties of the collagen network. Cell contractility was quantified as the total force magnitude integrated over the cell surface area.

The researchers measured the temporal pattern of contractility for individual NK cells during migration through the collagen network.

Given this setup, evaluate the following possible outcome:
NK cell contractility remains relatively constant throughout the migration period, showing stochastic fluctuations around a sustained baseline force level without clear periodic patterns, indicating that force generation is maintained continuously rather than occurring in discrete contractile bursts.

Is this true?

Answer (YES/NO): NO